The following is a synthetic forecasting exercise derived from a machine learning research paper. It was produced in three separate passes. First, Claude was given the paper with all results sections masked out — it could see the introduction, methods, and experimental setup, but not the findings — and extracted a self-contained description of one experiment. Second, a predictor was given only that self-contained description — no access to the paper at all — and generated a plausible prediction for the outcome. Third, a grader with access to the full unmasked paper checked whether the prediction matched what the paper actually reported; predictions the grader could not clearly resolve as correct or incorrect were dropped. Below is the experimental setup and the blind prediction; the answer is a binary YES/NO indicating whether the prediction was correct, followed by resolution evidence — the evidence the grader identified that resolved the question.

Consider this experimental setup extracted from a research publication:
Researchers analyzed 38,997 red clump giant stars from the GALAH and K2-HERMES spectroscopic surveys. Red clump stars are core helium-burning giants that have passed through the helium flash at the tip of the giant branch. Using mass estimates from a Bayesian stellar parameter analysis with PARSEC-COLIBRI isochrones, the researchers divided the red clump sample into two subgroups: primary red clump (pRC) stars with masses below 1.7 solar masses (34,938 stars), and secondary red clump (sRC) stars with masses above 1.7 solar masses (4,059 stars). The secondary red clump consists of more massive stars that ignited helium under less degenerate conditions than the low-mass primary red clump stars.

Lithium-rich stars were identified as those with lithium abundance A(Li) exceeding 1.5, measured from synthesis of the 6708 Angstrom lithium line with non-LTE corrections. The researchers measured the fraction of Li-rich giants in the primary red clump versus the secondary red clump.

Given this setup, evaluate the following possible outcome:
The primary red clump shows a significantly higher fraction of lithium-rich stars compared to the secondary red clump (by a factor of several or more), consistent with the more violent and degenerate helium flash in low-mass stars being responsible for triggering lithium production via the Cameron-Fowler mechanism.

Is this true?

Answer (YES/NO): NO